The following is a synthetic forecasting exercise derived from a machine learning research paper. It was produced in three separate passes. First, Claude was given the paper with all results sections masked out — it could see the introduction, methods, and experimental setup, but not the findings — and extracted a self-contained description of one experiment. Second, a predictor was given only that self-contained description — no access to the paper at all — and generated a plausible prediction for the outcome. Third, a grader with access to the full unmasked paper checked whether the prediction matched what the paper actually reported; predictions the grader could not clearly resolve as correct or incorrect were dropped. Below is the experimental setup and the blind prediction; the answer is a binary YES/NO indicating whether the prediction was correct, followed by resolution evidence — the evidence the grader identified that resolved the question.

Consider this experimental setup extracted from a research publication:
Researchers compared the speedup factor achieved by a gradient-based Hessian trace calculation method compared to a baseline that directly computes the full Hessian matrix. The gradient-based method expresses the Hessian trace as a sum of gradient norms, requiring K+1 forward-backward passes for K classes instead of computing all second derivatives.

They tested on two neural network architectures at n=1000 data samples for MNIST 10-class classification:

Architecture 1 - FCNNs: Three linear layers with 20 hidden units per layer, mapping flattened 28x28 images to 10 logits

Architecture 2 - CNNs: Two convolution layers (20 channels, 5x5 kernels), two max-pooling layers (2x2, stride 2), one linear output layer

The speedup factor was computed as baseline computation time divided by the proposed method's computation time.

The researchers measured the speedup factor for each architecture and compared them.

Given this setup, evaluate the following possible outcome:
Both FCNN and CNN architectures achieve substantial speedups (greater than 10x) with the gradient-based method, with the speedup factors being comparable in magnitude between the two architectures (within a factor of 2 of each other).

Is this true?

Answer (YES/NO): NO